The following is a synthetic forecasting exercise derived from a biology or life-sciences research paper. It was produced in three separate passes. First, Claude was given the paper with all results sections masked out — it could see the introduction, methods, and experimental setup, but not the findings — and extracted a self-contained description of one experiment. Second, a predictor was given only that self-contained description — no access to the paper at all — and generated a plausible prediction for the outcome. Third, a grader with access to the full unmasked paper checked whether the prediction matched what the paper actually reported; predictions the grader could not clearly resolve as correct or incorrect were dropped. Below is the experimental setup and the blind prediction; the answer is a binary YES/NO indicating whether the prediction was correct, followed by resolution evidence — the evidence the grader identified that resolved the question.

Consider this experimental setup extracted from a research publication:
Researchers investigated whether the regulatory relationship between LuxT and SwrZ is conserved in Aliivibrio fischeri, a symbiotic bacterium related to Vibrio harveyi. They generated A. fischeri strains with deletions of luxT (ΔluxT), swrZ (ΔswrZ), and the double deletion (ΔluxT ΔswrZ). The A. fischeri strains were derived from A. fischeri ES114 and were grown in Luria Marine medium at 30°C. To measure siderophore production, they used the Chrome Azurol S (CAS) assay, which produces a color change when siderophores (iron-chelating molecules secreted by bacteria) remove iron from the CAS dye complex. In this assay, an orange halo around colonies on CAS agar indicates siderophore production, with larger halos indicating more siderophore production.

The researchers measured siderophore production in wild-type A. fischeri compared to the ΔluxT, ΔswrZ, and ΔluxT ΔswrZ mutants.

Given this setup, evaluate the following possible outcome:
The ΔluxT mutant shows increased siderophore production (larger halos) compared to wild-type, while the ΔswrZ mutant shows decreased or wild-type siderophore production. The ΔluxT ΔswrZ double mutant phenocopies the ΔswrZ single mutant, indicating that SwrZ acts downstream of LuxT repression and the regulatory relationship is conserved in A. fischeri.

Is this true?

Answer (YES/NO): NO